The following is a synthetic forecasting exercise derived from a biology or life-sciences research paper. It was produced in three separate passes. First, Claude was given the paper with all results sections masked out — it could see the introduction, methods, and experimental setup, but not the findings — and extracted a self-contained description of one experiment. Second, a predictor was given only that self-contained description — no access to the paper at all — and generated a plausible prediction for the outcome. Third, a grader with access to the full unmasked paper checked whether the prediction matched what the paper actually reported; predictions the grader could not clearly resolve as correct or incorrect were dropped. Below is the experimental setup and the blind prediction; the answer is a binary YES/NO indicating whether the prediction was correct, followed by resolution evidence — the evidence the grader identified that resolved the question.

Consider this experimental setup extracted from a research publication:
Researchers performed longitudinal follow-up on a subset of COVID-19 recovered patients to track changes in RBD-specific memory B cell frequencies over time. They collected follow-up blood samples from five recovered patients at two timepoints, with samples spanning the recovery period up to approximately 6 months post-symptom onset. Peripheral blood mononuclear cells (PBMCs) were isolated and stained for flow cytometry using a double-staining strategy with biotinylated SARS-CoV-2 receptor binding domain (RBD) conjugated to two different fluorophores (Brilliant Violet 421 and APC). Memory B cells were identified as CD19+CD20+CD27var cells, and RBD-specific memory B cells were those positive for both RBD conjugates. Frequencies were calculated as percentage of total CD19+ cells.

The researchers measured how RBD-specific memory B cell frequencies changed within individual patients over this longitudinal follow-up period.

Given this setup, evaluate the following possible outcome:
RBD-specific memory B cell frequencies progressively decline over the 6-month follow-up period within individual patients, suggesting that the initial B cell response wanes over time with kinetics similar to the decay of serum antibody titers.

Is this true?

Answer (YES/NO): NO